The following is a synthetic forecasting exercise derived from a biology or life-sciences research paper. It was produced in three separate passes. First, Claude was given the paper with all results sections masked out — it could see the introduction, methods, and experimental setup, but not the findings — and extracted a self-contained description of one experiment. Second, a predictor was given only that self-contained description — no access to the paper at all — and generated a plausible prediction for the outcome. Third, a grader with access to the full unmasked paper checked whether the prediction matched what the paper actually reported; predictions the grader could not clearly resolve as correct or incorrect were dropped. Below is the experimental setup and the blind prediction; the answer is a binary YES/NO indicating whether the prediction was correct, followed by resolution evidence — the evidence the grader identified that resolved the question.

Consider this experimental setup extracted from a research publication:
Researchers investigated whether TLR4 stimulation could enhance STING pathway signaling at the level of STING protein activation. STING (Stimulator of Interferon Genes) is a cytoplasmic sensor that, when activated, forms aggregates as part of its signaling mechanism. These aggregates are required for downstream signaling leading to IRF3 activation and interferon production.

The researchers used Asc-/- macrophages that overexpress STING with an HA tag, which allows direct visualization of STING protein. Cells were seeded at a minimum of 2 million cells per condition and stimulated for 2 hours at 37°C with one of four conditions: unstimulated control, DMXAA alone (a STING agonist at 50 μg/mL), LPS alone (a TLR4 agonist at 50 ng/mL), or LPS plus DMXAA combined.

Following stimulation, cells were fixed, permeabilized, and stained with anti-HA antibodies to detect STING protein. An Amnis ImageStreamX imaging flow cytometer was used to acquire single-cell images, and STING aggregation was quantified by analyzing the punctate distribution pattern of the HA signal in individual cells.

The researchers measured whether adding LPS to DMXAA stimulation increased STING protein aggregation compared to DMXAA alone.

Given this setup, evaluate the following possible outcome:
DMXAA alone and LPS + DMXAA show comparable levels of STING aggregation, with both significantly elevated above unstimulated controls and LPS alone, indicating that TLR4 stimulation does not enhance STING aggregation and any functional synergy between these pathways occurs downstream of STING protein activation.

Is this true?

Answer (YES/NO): YES